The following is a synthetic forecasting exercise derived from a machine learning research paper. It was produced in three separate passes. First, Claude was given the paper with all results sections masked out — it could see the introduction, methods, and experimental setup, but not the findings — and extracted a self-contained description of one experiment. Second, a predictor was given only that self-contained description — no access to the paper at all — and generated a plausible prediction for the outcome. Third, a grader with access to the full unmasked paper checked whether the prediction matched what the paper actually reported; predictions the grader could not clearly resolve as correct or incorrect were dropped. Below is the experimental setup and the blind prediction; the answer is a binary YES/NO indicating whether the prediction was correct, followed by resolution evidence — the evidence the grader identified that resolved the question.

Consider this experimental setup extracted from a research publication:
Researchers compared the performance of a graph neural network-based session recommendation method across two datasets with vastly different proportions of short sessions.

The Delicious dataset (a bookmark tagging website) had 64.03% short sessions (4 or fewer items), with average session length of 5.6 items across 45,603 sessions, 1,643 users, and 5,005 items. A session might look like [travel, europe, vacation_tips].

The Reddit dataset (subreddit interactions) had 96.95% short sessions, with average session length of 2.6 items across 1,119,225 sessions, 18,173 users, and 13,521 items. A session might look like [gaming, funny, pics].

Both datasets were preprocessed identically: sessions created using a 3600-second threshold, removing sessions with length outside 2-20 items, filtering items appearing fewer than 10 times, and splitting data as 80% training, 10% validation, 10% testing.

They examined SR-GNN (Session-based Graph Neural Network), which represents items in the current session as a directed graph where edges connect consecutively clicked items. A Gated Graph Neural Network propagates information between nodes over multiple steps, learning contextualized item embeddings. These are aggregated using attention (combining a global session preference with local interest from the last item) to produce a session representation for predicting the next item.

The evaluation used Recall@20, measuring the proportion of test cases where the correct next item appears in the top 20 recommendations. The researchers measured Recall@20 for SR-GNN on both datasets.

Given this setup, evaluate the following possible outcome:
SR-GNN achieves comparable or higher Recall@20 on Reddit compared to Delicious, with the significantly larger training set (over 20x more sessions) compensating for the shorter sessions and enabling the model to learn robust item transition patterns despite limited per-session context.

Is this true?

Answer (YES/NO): YES